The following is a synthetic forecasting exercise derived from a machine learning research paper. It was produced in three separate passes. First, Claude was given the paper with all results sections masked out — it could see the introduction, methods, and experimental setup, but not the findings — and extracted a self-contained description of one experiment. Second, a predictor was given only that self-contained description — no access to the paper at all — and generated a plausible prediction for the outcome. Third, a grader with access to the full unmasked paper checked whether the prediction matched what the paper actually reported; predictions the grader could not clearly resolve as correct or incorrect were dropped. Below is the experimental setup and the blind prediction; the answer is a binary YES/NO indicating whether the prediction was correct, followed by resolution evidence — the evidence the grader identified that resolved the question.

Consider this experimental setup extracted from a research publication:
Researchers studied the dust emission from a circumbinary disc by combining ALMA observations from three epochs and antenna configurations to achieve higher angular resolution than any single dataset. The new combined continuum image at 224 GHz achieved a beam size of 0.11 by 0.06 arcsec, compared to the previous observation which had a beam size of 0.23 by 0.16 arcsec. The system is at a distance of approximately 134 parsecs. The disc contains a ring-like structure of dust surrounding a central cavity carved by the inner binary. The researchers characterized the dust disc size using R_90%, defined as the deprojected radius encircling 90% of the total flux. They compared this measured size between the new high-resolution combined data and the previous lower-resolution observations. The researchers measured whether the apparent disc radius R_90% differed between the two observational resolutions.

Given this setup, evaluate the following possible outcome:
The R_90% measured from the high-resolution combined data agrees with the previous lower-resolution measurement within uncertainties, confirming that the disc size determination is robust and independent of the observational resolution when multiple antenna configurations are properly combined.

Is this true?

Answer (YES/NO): NO